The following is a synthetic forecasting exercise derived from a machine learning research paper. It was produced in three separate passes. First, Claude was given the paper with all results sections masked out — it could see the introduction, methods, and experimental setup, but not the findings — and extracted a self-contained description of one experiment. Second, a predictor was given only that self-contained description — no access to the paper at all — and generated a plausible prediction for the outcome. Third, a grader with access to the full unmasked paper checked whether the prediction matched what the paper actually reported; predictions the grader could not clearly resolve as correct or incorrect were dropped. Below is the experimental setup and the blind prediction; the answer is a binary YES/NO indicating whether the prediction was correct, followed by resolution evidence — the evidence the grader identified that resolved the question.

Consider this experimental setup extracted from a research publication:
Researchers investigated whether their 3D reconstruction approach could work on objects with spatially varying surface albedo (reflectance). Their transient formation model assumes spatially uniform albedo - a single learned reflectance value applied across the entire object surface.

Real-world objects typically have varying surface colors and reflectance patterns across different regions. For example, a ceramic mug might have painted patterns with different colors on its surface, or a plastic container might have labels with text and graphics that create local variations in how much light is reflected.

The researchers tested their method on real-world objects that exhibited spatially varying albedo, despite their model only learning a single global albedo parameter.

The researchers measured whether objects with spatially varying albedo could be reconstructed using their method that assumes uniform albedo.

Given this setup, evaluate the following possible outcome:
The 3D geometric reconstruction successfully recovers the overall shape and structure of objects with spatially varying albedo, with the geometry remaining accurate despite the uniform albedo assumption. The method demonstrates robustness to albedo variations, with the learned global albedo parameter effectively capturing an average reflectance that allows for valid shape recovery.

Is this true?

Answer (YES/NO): YES